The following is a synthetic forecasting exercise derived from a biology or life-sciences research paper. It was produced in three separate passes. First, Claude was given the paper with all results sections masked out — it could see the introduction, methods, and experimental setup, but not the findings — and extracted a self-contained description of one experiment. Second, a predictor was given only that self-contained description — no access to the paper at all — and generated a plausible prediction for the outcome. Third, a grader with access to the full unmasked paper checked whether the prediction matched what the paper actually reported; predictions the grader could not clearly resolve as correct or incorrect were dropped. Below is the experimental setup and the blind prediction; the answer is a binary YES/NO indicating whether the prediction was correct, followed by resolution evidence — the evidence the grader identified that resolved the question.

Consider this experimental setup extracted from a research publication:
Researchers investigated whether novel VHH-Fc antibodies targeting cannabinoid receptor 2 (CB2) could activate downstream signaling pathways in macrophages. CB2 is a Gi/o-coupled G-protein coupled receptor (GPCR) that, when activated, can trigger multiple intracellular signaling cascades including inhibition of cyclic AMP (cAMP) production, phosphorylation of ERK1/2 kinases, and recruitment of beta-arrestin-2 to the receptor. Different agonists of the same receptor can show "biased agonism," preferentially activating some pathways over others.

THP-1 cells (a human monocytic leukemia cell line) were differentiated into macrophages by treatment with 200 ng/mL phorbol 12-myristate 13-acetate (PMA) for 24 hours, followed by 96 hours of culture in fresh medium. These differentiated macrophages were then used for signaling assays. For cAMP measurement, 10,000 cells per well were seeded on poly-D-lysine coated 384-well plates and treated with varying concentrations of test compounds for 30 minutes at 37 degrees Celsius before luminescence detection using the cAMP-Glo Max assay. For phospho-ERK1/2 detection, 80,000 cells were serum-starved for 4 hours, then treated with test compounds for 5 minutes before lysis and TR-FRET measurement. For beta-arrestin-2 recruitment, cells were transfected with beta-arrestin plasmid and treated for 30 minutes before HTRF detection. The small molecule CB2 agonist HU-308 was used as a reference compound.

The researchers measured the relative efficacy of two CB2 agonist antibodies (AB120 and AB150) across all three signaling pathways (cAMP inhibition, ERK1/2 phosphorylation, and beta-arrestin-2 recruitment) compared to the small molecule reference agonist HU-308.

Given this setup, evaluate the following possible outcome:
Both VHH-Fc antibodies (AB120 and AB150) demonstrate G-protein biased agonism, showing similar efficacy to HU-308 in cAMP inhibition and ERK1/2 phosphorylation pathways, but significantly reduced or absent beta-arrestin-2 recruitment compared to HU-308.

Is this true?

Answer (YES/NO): YES